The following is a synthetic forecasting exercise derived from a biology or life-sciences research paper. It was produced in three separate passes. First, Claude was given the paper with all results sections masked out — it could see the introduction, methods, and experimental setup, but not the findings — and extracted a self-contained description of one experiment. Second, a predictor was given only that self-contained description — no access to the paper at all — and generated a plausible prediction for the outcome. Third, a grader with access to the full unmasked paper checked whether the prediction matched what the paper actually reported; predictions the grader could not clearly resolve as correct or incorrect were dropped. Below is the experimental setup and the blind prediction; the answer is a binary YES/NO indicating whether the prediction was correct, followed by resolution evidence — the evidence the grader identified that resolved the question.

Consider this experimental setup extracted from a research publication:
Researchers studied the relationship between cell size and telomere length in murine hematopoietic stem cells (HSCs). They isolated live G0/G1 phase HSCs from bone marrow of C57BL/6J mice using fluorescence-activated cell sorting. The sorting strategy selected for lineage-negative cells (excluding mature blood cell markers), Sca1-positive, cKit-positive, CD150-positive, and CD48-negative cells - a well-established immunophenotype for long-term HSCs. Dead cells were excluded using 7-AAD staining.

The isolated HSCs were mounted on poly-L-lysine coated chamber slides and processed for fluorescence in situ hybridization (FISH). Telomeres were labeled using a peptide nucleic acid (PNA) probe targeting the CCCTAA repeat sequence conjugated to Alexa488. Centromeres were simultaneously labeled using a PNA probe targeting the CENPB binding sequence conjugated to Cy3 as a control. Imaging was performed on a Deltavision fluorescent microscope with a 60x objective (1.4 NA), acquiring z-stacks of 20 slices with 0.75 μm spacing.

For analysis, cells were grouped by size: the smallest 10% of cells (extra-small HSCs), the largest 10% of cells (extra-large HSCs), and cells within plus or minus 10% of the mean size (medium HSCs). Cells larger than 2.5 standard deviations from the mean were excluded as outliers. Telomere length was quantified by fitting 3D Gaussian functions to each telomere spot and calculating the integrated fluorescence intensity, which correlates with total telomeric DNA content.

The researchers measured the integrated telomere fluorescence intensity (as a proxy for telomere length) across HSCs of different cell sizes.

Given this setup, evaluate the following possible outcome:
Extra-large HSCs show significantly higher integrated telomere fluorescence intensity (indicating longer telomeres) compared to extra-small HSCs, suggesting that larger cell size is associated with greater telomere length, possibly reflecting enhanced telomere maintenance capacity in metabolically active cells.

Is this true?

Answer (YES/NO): NO